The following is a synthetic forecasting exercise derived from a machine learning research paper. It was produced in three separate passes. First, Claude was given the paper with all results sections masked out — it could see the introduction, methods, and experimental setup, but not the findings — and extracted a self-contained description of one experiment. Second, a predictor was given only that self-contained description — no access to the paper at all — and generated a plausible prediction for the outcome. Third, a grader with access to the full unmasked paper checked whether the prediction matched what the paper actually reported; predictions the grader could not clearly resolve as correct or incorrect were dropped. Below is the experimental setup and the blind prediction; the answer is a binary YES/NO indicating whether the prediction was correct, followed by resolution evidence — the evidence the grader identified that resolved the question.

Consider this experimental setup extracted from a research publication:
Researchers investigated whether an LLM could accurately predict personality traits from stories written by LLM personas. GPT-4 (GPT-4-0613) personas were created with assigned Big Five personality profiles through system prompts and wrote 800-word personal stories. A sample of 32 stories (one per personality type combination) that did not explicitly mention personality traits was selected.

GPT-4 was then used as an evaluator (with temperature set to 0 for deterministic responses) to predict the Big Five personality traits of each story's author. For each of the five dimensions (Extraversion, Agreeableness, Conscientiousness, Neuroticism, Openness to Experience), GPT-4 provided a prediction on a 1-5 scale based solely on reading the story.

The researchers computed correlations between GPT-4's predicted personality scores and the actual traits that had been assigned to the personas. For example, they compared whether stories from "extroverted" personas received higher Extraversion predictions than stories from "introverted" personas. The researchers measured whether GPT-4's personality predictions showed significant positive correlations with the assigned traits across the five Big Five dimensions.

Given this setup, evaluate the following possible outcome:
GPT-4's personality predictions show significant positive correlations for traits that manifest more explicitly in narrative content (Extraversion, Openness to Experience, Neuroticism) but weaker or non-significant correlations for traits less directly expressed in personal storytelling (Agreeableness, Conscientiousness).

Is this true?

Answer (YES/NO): NO